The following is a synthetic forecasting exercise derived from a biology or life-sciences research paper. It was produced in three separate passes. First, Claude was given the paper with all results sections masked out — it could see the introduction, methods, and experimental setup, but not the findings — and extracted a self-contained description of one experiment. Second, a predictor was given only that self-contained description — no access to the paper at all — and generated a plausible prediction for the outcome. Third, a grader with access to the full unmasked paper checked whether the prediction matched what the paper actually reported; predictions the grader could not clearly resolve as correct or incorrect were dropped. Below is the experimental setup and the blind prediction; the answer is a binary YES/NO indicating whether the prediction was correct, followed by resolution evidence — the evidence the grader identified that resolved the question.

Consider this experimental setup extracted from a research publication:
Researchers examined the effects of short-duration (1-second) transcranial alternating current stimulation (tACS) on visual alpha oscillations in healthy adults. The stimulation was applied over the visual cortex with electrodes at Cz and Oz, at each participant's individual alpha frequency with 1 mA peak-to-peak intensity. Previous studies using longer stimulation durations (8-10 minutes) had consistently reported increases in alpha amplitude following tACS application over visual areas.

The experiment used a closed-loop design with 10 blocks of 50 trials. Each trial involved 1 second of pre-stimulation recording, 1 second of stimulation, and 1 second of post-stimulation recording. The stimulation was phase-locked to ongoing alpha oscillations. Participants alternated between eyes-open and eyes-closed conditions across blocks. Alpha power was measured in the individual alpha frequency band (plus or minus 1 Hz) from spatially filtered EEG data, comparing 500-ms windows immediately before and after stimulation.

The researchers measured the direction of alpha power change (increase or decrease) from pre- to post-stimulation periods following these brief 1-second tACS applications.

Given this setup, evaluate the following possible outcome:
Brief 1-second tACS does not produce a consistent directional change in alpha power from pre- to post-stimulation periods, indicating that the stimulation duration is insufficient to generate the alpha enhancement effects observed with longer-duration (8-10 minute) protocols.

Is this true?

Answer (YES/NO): NO